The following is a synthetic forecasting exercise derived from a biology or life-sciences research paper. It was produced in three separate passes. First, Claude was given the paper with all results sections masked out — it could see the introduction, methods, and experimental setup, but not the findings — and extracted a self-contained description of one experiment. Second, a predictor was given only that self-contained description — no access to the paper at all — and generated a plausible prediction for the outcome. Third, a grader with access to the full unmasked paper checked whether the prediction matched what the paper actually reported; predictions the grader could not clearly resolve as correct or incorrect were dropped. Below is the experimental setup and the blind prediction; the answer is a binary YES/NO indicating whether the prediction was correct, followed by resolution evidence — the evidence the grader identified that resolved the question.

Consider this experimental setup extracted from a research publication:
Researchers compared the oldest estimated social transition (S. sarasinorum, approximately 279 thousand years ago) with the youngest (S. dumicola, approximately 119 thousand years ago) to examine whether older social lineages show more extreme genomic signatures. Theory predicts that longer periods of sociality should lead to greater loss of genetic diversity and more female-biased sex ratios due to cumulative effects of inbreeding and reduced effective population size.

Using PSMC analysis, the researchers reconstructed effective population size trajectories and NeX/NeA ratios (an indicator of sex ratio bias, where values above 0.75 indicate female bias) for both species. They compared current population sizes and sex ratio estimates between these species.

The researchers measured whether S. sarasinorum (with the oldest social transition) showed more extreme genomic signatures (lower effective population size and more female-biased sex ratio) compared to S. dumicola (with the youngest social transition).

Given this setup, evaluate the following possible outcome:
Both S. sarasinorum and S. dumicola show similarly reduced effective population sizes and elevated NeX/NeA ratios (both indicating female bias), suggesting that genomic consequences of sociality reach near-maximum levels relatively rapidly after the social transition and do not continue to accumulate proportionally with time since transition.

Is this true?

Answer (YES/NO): NO